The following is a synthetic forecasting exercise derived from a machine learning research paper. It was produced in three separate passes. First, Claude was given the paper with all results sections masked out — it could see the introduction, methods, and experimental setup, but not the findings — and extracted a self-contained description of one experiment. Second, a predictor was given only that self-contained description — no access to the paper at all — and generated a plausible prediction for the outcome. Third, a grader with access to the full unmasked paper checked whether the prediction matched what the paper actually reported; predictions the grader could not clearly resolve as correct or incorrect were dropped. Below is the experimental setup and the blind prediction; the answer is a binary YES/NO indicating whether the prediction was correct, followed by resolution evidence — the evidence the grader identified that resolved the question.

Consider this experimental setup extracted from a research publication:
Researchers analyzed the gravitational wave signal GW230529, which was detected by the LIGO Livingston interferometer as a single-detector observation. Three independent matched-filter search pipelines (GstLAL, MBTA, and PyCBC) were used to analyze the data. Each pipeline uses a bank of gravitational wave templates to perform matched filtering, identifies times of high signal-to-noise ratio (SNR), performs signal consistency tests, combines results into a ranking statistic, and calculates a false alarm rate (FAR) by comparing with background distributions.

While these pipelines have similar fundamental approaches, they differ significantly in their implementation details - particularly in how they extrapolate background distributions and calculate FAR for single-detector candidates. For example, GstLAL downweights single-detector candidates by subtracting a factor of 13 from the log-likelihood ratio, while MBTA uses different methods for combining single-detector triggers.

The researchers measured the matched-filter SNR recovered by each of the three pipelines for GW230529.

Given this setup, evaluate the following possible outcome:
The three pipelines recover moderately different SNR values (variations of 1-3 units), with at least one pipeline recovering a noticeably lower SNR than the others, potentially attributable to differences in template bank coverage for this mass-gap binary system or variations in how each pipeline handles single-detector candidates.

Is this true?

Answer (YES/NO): NO